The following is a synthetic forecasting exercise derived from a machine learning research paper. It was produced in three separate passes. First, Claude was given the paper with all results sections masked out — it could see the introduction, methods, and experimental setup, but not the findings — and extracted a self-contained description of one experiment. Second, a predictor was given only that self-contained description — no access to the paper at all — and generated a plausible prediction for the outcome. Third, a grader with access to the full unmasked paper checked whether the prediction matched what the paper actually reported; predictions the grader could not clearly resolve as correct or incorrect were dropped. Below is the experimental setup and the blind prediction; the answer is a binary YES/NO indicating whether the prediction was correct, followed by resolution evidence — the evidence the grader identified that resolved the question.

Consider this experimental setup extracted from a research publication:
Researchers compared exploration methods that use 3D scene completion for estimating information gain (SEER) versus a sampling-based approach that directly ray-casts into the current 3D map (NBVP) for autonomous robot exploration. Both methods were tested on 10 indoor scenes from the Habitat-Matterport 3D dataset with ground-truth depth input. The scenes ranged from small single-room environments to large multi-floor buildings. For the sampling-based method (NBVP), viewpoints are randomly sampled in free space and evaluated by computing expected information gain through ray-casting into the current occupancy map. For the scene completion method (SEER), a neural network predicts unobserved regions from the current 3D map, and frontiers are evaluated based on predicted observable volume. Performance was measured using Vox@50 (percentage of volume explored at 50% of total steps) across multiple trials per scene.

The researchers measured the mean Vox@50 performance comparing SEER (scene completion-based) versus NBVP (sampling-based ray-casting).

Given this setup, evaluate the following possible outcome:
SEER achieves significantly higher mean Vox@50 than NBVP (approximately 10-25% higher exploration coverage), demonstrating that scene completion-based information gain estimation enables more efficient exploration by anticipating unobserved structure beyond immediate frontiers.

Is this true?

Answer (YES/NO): NO